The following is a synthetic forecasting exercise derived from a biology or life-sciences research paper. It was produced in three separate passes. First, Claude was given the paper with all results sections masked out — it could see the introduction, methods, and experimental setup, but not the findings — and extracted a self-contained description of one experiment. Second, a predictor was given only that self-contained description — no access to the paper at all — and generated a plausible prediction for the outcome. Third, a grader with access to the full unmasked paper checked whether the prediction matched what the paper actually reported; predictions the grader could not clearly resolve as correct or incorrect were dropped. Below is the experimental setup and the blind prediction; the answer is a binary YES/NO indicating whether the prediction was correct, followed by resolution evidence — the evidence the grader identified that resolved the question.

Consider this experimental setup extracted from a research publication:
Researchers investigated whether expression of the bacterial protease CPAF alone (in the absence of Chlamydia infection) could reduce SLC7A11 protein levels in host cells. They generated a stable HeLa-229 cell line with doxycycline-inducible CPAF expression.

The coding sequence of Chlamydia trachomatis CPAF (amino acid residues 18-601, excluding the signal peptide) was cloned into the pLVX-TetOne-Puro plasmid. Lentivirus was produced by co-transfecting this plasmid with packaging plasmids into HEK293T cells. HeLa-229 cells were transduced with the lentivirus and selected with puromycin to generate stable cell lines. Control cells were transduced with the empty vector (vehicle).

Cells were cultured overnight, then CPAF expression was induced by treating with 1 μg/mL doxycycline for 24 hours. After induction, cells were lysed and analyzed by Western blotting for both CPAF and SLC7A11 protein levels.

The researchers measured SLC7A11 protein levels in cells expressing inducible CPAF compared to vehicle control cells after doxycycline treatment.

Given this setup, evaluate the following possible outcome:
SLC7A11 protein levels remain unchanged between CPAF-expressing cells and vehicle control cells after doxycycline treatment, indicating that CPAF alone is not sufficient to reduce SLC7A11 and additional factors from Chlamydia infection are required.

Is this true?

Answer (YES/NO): NO